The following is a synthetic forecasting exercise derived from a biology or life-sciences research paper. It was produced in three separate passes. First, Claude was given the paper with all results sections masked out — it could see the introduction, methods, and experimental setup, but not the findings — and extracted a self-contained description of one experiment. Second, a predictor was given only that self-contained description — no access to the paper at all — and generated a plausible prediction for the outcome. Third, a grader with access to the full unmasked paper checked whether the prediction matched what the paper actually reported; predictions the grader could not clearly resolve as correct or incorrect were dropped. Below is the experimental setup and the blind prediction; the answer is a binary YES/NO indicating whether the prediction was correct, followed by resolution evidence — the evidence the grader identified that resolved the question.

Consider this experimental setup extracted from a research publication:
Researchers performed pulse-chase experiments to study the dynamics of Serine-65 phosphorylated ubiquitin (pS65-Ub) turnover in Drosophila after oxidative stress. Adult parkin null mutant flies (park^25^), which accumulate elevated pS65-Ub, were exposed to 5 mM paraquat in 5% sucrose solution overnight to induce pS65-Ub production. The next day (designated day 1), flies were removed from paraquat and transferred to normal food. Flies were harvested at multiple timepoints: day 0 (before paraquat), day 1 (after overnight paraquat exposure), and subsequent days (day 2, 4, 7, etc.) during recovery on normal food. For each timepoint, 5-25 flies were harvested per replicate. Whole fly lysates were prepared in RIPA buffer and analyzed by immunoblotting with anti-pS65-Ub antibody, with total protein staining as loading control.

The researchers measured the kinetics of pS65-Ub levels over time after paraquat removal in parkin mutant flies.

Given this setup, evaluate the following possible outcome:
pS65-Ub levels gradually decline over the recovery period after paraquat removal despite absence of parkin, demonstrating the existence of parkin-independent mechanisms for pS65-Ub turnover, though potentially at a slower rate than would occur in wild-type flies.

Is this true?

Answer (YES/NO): NO